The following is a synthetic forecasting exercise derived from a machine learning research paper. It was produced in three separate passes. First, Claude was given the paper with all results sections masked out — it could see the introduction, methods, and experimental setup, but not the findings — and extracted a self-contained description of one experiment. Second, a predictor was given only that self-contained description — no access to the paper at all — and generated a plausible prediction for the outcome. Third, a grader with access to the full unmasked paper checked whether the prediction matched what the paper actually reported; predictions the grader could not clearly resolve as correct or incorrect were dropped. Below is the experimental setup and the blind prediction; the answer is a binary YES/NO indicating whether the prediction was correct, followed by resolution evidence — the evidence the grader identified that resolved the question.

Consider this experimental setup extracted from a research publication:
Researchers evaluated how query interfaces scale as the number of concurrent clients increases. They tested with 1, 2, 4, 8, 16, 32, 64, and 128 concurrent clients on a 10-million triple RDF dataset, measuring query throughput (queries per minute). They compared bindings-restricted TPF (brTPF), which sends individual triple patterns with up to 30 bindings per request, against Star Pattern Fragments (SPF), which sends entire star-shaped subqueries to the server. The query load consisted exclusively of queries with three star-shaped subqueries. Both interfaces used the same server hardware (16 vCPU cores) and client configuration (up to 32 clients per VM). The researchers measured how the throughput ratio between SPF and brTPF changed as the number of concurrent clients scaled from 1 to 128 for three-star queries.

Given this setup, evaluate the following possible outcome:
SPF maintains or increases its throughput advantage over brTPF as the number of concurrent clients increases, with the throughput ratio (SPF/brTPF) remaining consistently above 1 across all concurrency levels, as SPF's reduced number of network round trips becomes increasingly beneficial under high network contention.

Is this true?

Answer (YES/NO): YES